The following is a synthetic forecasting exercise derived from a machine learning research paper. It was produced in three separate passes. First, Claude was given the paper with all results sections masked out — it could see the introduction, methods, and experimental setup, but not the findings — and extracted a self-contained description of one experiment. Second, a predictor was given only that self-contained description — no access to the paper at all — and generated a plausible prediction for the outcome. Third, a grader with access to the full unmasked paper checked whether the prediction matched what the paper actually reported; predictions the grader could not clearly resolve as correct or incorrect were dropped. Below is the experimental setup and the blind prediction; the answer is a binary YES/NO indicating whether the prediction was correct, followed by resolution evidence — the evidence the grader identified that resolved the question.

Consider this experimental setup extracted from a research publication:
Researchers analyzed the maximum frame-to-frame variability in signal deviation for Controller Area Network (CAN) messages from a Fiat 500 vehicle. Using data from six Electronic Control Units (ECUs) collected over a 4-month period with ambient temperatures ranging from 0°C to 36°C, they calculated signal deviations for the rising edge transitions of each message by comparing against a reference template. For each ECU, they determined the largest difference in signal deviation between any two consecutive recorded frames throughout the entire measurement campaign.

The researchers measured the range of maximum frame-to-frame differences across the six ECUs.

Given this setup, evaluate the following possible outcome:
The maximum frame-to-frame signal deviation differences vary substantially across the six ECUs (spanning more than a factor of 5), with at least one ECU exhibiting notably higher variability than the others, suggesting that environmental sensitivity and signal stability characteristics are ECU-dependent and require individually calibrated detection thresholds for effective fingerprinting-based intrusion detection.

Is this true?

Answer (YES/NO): NO